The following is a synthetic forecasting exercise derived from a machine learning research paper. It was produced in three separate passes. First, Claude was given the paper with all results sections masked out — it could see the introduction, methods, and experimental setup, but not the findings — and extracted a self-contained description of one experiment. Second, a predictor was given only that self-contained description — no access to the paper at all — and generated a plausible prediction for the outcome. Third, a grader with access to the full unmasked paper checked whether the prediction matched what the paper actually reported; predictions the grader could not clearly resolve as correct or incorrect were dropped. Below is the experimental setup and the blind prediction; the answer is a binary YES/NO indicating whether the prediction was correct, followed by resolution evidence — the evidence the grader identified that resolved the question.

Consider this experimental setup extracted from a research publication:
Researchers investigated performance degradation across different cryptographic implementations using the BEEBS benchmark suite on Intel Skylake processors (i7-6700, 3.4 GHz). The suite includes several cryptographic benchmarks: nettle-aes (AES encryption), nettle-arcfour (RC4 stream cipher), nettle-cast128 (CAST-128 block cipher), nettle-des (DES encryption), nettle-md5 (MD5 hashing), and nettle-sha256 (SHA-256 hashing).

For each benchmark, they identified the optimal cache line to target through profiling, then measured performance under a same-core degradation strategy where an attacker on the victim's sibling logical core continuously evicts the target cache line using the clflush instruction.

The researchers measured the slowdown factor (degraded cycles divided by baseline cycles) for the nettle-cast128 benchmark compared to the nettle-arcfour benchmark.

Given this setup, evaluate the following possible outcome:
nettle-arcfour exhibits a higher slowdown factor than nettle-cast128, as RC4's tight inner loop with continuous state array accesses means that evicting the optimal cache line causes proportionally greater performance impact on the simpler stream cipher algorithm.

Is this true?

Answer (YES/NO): YES